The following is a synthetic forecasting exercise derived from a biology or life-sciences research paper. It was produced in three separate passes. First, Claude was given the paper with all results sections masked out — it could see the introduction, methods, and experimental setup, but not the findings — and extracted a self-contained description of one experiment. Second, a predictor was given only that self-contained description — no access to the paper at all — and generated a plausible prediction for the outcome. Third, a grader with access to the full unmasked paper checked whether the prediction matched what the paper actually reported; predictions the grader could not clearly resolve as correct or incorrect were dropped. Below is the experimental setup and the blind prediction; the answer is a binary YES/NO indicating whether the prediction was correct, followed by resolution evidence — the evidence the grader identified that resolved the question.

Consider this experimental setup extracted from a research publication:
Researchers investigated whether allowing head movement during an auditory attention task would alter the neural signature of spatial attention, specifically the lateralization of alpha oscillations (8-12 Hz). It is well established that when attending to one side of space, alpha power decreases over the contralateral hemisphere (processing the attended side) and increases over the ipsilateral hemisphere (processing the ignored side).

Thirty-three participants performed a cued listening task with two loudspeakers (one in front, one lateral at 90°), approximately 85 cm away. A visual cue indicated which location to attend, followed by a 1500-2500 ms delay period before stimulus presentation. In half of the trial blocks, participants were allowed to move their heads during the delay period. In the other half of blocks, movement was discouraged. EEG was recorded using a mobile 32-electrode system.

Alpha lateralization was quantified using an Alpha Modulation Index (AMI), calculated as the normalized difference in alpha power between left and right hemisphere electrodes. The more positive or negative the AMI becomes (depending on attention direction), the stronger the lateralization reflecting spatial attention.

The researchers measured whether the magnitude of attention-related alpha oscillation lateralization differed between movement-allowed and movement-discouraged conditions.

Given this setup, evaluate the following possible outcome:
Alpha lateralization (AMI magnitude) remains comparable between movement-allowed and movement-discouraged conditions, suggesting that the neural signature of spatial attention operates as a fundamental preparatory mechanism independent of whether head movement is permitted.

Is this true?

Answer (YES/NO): YES